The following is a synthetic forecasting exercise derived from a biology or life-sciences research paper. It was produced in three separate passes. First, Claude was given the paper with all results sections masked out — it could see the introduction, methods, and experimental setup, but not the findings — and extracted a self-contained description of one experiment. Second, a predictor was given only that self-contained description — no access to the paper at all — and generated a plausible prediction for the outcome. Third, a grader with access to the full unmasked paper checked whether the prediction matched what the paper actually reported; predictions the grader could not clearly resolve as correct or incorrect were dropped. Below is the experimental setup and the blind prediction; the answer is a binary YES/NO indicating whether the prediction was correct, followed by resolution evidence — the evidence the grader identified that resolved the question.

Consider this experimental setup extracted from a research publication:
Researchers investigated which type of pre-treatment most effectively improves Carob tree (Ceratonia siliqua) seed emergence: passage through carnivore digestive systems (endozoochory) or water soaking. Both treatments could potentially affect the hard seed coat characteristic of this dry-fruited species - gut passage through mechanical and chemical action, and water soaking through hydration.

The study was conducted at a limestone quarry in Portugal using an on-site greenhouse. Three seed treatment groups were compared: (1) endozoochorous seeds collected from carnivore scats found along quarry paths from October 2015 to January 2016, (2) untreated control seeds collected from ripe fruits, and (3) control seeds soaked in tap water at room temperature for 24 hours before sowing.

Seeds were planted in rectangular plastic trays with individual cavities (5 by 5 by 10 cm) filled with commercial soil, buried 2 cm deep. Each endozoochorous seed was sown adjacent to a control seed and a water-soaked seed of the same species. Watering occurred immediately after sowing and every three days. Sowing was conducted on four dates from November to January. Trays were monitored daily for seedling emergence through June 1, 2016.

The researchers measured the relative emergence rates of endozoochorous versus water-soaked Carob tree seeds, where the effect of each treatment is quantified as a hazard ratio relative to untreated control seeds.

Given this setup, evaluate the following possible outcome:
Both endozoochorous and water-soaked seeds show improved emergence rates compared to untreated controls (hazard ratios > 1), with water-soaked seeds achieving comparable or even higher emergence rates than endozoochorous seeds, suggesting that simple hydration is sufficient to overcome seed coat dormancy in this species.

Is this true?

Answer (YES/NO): NO